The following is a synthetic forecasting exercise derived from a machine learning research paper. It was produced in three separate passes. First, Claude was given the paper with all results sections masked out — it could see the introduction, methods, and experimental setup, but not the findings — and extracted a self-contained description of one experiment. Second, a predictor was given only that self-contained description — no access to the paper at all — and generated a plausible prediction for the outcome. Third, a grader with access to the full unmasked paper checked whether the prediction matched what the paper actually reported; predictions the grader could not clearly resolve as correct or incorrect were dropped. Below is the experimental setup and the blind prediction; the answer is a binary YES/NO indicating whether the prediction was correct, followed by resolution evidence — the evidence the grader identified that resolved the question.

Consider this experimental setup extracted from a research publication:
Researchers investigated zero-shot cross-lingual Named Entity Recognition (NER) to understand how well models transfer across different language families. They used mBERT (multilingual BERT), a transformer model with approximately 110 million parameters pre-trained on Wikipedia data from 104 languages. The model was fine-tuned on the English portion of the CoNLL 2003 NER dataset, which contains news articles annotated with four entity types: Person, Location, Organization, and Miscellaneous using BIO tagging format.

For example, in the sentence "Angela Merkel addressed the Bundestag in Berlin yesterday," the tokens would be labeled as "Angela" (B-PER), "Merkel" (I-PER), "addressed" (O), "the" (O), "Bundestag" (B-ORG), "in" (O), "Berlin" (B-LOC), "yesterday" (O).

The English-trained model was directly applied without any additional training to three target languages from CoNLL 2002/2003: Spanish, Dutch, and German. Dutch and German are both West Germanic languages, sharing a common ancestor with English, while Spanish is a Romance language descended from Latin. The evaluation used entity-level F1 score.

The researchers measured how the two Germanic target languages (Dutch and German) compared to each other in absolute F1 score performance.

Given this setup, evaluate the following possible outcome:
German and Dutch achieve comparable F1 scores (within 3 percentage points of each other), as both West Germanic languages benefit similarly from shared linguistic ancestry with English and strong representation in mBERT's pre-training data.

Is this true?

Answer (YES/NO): NO